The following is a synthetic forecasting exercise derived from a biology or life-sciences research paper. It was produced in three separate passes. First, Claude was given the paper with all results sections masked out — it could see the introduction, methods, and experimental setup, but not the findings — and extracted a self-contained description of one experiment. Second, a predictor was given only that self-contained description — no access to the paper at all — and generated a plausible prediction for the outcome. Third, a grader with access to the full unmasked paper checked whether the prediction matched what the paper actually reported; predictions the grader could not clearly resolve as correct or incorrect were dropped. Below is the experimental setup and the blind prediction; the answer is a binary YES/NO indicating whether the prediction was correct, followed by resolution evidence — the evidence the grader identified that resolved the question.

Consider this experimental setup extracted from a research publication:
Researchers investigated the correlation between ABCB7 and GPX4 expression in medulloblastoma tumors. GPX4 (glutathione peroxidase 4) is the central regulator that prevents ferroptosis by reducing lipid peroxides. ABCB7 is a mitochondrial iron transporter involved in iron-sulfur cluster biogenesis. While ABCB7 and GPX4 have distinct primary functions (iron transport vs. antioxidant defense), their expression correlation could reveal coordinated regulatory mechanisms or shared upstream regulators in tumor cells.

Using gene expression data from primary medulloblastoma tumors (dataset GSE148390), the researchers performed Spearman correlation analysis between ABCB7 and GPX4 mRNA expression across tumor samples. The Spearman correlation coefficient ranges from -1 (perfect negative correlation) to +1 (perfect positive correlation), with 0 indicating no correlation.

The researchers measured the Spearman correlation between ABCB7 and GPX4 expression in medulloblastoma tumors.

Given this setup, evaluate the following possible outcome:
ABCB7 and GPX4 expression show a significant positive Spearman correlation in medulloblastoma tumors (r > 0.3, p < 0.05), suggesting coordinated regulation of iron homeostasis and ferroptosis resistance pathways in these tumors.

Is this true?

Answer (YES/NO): YES